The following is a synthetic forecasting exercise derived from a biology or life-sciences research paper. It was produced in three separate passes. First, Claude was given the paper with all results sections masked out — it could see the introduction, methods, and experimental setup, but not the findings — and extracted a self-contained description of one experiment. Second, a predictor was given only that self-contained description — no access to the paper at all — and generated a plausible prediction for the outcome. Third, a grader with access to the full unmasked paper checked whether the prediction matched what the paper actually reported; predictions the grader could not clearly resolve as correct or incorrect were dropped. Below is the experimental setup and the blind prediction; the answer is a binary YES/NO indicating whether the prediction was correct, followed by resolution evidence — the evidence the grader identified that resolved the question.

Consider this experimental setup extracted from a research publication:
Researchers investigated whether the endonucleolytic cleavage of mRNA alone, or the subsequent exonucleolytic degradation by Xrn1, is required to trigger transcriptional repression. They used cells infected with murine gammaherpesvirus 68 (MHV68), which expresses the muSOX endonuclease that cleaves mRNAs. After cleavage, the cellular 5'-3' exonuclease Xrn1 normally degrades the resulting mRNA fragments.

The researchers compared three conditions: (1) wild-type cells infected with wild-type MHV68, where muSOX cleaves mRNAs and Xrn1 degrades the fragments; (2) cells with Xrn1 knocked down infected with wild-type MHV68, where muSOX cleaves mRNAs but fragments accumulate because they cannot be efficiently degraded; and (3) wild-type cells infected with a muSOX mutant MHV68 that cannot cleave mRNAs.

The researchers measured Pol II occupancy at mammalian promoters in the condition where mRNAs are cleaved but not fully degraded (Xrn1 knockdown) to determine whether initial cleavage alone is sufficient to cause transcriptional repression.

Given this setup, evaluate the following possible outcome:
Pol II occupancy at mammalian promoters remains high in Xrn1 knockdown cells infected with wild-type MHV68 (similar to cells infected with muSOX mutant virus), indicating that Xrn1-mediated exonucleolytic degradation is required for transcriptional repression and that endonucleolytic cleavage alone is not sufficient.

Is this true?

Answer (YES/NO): YES